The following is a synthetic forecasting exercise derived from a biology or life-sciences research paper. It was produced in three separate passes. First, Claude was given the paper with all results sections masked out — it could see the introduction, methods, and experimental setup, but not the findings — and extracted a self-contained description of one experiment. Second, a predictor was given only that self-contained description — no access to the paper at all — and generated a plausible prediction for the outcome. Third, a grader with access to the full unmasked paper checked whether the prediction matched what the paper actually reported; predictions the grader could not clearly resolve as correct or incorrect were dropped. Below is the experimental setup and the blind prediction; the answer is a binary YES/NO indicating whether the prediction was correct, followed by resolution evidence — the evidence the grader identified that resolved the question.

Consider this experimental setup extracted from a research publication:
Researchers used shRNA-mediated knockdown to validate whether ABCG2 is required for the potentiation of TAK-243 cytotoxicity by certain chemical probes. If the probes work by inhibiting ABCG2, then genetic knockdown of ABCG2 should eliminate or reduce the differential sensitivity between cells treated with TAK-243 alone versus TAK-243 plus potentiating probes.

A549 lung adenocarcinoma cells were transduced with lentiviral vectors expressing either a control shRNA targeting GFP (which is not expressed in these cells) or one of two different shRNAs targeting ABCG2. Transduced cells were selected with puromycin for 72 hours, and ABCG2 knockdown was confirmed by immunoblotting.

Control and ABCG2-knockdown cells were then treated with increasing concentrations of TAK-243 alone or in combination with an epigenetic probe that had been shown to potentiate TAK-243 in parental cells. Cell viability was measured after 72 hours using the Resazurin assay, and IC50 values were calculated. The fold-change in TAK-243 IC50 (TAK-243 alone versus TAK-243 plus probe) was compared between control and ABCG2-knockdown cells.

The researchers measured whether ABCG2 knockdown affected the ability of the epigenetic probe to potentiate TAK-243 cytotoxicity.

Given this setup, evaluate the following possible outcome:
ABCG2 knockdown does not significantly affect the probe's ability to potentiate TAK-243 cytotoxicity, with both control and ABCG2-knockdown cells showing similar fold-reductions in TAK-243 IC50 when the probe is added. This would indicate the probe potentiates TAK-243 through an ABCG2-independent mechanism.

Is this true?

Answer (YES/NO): NO